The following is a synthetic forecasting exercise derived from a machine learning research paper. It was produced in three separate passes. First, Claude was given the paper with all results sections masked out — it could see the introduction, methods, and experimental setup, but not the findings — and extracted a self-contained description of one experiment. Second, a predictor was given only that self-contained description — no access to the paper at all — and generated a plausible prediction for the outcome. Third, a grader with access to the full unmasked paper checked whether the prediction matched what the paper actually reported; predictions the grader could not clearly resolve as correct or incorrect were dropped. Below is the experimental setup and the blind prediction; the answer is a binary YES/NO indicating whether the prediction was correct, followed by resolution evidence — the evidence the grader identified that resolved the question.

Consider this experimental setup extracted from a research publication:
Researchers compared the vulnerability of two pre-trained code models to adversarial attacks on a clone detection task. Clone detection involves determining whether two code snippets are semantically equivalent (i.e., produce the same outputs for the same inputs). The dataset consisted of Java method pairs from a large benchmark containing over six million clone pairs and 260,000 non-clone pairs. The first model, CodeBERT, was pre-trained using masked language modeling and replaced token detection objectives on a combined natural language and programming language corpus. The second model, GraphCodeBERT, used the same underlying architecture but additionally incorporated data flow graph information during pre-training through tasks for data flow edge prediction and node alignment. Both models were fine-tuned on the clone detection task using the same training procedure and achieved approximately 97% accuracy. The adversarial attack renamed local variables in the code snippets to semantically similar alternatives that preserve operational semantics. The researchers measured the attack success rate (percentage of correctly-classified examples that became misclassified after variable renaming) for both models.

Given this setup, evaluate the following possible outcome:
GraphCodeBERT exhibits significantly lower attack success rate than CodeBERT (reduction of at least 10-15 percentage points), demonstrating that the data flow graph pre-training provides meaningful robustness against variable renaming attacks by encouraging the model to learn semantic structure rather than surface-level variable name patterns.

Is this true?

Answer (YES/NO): YES